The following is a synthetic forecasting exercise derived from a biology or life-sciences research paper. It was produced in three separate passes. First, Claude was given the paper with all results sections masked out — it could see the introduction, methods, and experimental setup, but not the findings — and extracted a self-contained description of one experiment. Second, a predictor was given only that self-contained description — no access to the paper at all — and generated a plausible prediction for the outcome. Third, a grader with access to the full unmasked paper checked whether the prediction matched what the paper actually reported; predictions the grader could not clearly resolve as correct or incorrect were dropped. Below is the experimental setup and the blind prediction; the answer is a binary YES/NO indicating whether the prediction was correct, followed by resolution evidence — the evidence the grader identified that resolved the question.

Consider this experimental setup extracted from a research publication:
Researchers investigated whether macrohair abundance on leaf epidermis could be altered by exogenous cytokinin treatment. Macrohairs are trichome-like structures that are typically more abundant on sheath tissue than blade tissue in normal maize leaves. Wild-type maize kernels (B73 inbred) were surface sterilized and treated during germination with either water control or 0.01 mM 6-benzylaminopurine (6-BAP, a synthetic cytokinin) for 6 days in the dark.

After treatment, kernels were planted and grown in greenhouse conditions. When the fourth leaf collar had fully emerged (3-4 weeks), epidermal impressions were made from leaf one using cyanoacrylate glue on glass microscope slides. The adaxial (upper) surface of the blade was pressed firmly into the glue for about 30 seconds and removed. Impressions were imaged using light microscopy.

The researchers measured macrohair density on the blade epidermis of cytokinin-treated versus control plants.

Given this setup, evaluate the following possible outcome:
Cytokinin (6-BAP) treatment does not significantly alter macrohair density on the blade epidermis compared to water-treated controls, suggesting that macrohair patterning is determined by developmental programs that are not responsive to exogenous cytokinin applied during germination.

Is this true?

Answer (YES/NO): NO